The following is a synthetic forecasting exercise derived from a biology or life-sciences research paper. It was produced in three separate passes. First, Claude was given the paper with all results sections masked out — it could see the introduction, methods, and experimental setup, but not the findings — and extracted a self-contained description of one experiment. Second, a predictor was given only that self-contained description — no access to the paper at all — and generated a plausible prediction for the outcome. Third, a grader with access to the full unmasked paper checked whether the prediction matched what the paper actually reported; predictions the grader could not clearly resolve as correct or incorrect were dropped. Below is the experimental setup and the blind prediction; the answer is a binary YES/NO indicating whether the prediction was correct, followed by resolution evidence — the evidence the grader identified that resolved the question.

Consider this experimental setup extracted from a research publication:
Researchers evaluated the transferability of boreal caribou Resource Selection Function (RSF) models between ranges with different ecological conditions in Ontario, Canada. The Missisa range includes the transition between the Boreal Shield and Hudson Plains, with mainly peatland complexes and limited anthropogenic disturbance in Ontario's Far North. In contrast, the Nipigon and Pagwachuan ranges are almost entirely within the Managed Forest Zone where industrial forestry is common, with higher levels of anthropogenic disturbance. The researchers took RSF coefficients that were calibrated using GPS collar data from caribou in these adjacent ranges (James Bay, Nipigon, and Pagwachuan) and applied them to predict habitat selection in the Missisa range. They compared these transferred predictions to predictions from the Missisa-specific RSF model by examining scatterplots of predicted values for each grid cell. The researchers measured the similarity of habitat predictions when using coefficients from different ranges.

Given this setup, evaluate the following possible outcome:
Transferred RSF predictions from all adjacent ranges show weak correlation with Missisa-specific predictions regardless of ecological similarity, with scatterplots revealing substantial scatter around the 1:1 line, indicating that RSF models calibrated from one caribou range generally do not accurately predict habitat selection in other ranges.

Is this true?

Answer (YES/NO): NO